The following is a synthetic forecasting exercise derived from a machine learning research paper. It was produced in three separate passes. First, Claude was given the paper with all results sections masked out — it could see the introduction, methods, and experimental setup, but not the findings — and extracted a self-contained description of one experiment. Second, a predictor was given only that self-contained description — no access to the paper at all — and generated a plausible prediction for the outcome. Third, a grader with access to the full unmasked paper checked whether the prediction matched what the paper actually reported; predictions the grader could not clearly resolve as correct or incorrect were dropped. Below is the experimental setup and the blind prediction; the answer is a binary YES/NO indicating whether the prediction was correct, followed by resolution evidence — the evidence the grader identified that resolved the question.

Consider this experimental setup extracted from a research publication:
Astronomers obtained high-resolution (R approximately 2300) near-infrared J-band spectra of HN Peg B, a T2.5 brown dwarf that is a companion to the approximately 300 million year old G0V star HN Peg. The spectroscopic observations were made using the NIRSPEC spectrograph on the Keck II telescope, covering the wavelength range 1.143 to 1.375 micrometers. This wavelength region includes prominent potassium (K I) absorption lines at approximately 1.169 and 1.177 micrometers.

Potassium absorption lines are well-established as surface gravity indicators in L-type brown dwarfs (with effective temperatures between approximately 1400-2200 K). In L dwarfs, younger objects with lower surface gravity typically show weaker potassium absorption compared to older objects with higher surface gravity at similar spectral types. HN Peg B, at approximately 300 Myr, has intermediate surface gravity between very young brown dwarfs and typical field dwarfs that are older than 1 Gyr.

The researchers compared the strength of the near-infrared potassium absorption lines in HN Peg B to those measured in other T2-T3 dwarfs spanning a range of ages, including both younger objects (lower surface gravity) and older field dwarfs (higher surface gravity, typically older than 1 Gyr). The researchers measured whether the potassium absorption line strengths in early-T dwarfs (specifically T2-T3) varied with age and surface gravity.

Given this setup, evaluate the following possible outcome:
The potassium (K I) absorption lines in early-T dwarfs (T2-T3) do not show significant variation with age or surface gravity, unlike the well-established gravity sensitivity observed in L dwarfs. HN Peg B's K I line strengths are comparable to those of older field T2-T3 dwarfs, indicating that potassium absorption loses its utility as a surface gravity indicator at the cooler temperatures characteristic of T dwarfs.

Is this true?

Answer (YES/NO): YES